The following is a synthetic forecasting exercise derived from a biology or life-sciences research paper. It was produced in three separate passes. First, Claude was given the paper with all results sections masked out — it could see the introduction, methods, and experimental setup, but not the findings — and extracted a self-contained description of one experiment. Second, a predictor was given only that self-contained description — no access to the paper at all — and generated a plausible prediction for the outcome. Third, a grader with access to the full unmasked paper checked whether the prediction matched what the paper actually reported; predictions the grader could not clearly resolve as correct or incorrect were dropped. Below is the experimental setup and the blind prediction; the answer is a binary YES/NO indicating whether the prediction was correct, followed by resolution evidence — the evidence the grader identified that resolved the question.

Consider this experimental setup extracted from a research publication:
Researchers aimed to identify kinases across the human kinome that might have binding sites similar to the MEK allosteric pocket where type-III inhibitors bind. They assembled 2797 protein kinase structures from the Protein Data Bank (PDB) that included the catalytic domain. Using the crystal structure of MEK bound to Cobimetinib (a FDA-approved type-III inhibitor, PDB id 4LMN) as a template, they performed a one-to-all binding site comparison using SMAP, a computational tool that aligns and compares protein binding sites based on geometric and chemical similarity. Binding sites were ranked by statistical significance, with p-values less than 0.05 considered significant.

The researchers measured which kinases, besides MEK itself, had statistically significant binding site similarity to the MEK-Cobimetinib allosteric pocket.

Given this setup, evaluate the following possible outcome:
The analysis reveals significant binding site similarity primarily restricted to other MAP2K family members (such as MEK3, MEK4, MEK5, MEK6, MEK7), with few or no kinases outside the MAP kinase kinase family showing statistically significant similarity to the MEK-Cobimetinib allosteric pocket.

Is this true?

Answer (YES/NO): NO